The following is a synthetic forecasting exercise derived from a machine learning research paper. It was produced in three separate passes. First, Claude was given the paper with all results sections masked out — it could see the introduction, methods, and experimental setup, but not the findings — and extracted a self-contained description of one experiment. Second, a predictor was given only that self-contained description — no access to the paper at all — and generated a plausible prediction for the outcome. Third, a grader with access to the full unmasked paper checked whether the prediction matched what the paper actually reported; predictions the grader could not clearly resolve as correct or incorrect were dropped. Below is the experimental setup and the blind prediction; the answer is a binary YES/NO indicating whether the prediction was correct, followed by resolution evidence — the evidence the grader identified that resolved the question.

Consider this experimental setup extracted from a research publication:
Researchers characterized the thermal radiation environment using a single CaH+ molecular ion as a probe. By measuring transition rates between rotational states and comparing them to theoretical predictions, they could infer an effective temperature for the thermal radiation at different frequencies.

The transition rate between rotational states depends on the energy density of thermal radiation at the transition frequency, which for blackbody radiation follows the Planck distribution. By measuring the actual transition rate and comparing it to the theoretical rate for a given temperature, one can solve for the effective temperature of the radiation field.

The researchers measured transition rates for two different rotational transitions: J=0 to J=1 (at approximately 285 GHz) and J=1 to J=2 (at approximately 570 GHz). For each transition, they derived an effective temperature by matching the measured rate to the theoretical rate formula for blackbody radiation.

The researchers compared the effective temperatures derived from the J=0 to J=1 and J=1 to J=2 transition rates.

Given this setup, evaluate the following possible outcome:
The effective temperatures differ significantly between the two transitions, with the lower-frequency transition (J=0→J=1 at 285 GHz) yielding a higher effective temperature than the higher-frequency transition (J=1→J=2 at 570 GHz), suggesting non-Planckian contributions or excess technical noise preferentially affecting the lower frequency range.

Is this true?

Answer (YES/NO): YES